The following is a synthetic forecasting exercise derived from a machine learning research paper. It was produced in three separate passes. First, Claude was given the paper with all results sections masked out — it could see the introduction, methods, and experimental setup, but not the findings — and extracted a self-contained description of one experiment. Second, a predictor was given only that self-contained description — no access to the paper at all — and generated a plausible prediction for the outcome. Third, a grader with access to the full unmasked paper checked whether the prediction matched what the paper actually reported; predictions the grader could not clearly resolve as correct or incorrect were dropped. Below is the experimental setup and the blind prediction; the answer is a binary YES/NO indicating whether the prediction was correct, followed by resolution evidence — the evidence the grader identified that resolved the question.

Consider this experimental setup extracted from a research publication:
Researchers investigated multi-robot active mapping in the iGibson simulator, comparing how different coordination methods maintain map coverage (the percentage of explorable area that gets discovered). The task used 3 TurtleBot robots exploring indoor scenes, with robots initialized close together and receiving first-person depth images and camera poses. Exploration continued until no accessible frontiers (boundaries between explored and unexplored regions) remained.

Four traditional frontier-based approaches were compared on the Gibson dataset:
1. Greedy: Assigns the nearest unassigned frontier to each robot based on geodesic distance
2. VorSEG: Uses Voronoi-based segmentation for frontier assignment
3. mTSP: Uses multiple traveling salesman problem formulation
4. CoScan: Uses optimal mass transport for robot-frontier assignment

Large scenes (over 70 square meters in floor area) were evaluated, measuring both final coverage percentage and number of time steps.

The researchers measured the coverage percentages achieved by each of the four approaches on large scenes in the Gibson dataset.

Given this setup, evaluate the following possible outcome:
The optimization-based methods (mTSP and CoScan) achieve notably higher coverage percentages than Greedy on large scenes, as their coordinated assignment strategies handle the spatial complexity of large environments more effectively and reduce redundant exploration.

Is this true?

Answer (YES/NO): NO